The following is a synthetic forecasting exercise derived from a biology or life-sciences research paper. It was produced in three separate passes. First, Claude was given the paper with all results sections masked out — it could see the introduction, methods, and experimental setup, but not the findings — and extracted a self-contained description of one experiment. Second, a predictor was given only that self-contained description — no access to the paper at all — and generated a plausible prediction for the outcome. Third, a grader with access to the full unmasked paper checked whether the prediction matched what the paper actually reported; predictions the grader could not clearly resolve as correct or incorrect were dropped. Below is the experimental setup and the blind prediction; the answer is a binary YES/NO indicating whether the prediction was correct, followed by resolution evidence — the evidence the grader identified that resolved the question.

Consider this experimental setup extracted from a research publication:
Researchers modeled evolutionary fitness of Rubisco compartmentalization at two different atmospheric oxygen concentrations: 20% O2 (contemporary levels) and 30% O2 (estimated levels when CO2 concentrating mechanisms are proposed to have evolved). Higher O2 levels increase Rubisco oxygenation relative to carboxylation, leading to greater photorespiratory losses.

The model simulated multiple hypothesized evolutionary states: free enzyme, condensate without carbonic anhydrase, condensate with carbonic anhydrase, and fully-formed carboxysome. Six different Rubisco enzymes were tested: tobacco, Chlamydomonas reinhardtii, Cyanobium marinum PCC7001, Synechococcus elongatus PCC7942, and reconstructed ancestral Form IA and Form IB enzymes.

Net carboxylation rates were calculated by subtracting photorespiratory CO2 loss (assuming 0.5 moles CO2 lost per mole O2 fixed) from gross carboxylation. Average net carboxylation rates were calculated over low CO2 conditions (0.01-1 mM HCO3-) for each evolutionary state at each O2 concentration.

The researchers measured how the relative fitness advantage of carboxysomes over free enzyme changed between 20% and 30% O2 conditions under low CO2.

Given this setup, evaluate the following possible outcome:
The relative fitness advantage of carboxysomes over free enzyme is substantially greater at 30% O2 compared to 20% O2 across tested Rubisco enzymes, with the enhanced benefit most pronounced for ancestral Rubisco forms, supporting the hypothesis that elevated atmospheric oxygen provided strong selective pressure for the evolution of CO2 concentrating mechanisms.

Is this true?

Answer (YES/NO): NO